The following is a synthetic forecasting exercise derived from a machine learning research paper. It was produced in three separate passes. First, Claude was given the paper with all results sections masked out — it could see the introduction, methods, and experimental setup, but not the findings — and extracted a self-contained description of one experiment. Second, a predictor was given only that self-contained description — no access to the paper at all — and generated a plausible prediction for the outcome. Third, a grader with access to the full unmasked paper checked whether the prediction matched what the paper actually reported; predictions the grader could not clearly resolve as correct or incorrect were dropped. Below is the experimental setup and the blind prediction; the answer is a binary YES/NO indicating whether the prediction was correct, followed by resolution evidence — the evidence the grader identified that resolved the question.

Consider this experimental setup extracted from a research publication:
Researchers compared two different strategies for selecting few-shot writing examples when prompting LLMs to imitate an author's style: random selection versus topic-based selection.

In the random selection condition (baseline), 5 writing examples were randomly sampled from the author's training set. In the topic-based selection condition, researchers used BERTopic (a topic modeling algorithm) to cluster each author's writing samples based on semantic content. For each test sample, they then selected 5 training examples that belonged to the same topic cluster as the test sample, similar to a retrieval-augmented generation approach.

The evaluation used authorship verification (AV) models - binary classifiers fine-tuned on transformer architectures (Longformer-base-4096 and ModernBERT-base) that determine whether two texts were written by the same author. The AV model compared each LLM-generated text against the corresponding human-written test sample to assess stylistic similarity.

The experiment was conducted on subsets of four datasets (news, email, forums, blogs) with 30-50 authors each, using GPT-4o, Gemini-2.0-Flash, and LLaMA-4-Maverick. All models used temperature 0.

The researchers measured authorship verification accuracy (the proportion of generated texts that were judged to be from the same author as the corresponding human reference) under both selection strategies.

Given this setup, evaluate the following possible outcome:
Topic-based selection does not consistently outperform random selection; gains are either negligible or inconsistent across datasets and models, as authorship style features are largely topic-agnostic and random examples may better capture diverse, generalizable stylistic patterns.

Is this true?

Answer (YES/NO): YES